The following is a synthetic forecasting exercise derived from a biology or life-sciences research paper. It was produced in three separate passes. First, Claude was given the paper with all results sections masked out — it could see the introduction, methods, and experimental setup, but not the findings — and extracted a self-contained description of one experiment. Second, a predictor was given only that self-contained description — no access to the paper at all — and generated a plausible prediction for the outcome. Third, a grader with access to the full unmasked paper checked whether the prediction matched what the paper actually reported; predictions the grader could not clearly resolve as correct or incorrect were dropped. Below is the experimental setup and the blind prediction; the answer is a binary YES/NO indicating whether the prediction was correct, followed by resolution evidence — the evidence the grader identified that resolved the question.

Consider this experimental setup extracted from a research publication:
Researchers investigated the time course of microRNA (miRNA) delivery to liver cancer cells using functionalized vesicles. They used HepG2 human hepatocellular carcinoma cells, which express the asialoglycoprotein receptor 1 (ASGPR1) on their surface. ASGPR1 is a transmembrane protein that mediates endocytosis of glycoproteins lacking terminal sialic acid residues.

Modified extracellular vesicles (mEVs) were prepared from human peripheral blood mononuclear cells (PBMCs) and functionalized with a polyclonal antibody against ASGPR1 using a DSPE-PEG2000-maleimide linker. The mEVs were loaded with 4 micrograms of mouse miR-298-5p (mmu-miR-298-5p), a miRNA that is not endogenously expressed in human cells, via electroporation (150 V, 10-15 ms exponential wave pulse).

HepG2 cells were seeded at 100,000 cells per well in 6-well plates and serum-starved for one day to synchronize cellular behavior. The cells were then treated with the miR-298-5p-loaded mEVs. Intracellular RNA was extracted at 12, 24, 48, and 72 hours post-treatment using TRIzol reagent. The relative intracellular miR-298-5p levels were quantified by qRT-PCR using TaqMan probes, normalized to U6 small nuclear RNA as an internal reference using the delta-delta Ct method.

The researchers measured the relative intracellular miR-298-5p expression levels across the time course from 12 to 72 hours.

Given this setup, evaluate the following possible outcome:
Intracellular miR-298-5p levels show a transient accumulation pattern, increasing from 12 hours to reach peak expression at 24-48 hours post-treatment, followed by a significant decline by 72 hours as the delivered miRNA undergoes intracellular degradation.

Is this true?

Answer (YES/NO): NO